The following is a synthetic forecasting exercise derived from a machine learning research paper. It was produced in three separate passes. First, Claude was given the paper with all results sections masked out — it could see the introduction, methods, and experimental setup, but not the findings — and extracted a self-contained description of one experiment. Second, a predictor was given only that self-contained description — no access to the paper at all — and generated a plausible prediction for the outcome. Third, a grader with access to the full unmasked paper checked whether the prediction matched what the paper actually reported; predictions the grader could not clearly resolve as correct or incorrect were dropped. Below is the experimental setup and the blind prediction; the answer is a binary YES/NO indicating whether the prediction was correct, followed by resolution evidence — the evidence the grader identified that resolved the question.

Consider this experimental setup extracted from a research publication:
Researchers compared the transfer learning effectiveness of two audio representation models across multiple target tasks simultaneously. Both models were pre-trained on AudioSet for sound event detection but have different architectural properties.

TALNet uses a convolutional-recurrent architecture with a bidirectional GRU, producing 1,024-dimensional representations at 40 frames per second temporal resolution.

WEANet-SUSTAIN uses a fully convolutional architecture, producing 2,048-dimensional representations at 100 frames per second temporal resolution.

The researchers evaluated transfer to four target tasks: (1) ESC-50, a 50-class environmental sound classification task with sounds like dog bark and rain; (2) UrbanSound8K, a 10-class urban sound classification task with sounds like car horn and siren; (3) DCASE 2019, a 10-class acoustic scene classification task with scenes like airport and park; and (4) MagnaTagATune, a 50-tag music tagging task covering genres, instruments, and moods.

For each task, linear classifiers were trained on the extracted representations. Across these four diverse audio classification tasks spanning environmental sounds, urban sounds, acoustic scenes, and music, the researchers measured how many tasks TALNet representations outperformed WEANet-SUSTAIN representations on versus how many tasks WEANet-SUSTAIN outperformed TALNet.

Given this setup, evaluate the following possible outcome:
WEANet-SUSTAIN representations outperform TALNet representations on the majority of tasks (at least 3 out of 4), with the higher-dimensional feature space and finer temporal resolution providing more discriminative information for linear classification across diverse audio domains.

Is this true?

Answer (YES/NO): NO